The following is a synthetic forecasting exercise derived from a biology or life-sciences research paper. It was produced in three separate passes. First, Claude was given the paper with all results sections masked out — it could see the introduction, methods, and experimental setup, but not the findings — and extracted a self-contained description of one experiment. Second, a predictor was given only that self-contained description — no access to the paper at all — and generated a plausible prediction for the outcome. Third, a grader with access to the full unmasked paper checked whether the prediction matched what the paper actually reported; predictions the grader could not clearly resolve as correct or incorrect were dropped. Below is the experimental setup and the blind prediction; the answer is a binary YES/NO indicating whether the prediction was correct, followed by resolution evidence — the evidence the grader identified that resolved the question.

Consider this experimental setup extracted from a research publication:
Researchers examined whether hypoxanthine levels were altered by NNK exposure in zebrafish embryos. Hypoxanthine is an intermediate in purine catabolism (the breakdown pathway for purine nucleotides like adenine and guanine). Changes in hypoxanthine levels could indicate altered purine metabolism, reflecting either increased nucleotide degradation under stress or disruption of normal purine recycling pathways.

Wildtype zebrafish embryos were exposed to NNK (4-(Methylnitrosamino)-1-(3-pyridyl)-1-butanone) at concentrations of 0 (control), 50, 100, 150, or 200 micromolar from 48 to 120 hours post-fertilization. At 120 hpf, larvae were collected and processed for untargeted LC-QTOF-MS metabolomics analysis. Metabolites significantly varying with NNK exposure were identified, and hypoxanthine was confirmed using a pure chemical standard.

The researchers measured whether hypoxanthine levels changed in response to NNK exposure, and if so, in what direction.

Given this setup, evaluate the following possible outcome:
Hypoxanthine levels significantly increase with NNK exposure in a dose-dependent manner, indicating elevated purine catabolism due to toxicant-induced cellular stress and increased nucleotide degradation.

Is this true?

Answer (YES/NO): NO